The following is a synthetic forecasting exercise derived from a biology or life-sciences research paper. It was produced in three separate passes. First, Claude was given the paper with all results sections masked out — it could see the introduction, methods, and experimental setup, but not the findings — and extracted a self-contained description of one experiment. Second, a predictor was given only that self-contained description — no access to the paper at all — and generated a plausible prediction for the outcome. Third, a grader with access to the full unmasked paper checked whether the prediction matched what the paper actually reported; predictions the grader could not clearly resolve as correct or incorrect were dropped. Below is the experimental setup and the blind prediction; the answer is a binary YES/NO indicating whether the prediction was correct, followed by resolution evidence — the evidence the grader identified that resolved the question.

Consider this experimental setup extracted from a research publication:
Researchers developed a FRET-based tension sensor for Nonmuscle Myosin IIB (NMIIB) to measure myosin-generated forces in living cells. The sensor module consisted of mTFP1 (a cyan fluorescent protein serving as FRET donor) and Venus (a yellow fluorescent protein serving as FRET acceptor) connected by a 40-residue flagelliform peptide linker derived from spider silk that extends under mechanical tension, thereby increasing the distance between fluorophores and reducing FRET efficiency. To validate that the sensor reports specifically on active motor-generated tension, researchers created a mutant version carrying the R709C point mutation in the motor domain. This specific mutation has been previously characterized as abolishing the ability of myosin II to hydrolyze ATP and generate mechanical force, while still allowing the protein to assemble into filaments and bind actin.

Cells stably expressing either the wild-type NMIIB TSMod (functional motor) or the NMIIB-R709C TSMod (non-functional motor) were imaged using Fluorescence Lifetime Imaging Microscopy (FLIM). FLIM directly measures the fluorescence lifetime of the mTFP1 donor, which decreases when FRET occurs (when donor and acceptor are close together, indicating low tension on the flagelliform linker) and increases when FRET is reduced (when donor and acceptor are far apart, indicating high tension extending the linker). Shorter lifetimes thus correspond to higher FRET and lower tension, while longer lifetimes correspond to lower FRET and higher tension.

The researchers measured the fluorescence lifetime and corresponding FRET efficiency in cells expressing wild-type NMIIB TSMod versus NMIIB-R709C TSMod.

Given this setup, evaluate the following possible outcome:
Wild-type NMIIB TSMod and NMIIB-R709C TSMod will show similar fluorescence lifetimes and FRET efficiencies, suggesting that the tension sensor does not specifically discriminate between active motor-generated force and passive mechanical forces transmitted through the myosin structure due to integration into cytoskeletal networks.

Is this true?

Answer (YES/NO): NO